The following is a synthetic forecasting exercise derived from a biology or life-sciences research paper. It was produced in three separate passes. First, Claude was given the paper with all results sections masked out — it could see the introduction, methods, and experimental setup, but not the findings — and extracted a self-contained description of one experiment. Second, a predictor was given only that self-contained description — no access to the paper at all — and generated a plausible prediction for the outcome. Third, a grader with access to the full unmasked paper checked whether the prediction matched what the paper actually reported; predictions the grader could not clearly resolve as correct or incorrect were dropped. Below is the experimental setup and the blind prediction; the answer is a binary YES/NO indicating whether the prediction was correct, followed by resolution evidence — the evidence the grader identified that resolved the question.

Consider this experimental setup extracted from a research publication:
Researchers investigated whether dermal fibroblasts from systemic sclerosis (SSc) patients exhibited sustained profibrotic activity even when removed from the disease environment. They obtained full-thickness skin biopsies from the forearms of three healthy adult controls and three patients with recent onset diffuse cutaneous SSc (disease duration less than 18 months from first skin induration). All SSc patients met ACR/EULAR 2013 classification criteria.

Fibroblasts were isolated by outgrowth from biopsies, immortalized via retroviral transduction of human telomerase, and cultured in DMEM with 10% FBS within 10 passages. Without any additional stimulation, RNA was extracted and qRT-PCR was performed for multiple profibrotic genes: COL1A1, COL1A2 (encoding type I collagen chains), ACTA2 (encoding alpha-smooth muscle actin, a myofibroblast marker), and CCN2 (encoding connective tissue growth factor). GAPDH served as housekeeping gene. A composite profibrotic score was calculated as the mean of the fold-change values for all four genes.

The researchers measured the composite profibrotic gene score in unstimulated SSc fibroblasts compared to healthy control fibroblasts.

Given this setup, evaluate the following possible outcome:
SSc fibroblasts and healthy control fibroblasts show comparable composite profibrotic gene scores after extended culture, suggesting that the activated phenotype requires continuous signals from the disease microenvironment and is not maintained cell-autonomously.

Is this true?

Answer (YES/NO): NO